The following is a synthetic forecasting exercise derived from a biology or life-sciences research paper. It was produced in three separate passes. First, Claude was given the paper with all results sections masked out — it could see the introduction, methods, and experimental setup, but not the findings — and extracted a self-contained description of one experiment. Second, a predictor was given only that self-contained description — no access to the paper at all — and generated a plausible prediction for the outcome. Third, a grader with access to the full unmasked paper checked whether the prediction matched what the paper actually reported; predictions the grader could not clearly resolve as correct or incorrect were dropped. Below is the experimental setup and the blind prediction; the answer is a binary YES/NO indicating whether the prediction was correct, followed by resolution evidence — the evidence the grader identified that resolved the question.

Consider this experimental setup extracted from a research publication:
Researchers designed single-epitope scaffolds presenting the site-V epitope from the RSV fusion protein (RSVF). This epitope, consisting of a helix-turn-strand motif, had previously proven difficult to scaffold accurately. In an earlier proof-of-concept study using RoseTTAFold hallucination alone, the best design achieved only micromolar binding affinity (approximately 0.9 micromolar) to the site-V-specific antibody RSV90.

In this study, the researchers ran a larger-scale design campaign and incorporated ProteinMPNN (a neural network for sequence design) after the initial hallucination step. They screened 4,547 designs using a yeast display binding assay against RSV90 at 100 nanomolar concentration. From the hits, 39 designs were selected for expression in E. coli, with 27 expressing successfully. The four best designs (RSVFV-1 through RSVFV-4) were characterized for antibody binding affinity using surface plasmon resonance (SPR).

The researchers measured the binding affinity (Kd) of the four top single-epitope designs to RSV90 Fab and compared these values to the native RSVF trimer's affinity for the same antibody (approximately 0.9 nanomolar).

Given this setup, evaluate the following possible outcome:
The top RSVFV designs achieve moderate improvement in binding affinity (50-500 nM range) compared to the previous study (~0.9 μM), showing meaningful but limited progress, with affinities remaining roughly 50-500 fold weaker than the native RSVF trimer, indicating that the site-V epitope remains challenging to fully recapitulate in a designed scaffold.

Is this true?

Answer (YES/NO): YES